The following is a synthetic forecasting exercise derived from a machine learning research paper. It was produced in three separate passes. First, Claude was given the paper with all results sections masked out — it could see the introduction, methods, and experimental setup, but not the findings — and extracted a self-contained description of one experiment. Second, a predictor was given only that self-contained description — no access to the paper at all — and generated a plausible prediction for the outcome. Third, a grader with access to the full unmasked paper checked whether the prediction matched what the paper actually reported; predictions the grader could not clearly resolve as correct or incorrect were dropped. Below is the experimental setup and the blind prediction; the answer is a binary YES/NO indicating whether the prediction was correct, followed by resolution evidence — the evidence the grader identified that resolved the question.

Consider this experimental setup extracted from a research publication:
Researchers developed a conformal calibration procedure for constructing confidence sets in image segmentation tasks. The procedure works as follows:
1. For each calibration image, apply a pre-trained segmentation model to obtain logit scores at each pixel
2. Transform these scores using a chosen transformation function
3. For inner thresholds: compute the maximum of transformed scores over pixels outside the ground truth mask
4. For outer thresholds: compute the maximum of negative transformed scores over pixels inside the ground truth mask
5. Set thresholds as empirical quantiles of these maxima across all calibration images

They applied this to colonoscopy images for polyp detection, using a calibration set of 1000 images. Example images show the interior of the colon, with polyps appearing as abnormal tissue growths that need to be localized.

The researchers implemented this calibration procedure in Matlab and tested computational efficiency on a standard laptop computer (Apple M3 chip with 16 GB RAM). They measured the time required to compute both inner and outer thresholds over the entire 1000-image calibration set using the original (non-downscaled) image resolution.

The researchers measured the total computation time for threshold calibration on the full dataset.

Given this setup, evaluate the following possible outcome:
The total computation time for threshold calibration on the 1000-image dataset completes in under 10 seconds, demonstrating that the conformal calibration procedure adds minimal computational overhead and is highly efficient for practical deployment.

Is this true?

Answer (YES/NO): YES